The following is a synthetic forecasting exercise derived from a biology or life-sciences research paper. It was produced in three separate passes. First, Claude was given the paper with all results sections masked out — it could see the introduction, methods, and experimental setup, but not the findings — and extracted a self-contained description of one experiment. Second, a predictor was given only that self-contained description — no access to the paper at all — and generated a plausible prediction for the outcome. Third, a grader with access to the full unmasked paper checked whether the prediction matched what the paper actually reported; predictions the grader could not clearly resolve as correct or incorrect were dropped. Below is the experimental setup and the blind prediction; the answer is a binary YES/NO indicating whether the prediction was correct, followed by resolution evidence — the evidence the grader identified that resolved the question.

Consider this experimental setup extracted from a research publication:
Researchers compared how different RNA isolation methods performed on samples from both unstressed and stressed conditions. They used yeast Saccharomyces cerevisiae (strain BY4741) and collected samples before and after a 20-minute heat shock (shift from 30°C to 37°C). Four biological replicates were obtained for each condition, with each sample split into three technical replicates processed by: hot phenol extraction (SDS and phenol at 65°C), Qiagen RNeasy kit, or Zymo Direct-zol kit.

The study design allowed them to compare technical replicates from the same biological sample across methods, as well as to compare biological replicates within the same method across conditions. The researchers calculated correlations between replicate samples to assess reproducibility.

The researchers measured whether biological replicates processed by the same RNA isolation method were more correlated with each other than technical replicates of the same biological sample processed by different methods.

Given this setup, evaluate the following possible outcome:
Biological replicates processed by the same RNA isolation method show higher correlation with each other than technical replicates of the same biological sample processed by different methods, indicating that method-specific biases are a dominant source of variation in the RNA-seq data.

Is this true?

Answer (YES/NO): YES